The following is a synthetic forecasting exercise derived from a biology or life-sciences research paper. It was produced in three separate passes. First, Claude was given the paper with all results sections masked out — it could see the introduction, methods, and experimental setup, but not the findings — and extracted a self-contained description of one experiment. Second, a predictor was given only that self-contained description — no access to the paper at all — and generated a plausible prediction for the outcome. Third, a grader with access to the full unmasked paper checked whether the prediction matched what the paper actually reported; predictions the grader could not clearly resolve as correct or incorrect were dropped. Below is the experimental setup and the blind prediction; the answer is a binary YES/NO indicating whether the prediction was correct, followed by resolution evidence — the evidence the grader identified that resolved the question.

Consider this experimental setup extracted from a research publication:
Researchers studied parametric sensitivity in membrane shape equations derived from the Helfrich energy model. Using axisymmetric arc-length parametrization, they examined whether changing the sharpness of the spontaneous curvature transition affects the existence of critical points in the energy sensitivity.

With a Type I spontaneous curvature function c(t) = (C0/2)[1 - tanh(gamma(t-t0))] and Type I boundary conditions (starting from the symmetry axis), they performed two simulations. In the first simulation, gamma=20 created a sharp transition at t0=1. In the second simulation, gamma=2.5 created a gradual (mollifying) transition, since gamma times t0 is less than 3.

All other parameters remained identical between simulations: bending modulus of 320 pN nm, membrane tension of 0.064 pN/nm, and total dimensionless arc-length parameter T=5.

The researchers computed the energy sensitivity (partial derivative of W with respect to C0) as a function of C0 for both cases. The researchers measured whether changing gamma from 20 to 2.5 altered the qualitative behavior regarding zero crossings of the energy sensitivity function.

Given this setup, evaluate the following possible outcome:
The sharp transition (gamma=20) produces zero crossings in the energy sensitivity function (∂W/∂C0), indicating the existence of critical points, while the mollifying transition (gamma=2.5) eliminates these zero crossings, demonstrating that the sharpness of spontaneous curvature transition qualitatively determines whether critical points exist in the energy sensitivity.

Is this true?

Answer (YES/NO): NO